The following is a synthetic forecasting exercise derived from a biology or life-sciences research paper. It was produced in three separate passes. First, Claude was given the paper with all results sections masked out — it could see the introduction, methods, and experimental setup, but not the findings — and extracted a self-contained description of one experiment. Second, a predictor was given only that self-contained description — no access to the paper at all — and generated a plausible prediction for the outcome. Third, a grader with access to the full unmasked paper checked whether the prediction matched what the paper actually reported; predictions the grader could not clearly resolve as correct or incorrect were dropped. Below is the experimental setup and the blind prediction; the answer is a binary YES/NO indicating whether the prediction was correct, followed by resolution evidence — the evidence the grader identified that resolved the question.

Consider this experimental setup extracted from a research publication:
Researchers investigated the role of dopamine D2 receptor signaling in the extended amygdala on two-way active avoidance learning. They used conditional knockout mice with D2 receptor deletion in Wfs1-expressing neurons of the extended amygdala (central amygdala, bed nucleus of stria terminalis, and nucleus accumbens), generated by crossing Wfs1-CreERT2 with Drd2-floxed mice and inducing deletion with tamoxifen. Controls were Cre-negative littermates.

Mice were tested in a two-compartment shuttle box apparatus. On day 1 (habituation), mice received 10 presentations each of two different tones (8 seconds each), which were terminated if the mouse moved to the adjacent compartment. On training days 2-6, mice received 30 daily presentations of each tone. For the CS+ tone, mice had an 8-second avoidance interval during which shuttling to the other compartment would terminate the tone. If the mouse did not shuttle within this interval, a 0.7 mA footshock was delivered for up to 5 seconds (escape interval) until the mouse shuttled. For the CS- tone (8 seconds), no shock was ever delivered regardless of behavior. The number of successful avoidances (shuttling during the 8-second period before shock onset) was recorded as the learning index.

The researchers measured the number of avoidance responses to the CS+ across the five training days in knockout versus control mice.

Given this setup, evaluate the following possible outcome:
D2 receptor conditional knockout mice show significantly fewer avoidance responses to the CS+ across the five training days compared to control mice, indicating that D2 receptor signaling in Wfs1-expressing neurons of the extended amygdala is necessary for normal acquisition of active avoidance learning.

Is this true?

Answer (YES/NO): YES